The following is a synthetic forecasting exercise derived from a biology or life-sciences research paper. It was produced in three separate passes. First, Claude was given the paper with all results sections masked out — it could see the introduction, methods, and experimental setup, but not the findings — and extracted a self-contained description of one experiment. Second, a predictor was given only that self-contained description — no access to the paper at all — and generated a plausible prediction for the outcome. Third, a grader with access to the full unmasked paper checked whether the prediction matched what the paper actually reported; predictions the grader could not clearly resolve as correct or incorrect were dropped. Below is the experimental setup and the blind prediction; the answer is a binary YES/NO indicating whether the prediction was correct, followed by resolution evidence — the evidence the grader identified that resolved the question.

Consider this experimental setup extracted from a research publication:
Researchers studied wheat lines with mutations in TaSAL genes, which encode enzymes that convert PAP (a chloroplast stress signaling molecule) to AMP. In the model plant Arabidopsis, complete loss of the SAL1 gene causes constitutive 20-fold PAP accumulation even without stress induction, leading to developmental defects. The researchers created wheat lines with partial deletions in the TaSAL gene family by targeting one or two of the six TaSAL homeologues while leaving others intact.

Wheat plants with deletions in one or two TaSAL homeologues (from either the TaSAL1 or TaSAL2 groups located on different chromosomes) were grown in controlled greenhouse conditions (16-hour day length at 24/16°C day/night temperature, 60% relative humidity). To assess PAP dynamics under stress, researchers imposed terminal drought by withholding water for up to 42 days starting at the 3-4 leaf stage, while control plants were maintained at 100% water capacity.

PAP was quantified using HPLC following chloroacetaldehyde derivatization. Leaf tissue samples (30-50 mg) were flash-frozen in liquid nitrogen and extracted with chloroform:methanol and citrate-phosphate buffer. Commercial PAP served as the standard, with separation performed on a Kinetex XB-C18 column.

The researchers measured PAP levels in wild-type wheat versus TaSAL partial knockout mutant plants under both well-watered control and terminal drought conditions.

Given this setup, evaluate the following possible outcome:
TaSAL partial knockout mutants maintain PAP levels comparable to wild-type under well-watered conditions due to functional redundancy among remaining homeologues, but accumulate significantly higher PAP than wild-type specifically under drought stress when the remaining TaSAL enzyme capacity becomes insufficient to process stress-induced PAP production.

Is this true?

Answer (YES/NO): YES